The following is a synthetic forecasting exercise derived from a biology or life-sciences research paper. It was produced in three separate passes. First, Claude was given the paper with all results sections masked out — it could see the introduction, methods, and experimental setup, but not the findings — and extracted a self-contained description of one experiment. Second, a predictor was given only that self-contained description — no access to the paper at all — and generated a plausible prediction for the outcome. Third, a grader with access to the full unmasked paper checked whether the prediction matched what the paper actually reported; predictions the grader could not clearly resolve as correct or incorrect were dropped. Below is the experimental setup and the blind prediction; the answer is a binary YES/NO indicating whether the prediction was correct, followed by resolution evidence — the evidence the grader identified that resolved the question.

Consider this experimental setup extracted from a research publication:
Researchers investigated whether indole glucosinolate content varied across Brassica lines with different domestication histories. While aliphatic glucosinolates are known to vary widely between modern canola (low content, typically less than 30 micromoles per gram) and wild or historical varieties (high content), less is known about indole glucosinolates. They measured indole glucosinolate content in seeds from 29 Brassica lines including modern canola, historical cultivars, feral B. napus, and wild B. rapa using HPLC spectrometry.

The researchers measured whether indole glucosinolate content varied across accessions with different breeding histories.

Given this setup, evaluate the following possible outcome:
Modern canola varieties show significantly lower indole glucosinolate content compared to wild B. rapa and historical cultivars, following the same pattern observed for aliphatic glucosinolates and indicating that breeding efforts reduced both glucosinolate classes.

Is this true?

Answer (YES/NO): NO